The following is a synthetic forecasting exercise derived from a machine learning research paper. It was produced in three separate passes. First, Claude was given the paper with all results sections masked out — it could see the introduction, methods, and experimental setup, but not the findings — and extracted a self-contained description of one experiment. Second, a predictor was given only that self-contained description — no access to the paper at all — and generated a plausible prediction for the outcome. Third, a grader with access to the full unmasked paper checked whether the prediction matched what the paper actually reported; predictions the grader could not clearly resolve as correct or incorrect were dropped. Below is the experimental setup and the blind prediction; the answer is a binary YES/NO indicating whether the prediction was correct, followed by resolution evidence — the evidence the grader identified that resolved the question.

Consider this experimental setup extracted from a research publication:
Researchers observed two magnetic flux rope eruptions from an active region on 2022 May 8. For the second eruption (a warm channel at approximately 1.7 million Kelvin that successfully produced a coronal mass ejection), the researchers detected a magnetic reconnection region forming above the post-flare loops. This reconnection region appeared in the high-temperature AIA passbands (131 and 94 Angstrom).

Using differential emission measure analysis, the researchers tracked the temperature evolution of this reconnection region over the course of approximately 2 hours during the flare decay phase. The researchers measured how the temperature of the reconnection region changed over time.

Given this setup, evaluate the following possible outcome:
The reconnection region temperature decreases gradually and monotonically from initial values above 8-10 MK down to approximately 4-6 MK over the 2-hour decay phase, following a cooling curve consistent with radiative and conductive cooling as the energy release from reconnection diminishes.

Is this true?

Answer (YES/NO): NO